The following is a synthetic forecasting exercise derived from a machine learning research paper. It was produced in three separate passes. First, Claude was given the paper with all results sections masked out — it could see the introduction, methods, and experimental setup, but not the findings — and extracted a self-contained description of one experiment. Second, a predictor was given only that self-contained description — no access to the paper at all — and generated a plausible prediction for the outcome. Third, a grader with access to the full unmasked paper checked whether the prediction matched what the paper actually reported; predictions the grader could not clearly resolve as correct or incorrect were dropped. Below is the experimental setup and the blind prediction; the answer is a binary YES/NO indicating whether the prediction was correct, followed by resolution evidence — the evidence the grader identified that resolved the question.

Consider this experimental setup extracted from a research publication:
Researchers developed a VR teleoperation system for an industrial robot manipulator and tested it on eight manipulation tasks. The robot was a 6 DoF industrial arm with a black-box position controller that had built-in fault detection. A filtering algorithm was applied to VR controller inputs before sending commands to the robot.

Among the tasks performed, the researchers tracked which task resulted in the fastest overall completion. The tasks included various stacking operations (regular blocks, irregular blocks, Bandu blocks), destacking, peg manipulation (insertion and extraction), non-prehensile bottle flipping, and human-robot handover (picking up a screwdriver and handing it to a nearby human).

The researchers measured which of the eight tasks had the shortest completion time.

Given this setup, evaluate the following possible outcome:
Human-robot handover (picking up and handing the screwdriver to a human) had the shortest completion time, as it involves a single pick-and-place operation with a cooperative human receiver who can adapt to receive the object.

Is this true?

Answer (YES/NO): YES